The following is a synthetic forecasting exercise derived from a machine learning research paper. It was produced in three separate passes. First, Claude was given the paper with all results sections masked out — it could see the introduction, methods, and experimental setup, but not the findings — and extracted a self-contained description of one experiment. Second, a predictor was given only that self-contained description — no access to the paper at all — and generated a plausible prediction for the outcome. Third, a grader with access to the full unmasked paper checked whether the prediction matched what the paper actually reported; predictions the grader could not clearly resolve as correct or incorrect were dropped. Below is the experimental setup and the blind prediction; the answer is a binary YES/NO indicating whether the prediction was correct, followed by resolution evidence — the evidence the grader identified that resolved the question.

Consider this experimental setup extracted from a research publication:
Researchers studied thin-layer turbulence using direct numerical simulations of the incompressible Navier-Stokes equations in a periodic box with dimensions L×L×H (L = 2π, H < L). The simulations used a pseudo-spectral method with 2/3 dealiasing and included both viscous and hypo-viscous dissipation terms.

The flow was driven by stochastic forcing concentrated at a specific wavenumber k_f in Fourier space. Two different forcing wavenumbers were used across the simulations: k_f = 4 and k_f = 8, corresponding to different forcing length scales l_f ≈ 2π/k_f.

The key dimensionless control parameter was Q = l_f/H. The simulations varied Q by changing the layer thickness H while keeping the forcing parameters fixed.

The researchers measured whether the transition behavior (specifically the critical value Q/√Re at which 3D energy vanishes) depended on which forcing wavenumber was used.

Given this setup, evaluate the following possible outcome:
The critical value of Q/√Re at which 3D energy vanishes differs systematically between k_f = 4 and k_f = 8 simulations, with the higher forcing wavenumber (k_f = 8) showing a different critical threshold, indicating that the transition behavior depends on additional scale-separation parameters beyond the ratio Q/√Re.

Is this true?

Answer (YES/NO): NO